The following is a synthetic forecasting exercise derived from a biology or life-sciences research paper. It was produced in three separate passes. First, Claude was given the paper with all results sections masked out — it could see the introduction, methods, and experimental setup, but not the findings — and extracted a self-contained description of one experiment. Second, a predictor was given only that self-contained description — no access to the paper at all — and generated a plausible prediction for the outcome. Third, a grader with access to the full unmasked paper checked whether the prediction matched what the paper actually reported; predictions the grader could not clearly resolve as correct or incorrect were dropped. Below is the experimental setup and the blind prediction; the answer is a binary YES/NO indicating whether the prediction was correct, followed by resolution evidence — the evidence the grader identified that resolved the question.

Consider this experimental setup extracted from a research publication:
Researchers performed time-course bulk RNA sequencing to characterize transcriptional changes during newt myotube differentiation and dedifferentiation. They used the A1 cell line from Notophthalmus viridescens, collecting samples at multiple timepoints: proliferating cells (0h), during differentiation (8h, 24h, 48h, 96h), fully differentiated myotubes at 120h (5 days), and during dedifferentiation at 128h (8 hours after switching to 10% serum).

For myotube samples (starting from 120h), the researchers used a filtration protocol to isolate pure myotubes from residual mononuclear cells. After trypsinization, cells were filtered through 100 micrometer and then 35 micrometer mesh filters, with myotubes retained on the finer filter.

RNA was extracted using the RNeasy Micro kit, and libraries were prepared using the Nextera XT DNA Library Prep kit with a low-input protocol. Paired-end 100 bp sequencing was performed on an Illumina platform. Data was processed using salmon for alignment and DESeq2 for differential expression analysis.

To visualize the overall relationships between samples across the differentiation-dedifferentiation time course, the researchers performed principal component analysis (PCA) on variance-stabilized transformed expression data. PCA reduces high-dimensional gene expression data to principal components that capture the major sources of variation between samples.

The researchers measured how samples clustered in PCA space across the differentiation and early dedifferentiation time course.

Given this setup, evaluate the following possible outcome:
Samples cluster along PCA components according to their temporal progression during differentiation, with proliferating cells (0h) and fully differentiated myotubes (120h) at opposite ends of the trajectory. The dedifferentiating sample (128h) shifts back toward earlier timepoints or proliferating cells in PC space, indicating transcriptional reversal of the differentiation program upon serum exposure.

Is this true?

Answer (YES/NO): NO